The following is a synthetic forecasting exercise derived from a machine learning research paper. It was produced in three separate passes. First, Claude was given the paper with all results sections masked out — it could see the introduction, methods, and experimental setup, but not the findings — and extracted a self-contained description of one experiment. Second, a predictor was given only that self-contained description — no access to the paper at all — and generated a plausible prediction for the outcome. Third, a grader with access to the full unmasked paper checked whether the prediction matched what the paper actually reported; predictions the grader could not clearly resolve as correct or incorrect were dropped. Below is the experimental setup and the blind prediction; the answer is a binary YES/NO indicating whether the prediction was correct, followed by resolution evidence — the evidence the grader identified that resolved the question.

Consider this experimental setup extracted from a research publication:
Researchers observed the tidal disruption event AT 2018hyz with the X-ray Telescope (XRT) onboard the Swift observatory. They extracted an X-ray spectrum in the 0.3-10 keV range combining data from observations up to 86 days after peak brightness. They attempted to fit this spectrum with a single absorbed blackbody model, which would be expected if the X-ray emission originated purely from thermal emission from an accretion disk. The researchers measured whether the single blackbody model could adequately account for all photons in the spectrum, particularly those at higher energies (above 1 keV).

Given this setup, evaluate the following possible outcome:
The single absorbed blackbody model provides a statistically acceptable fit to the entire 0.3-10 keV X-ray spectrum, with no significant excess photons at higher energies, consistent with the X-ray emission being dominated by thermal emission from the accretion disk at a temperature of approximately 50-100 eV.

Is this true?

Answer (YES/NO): NO